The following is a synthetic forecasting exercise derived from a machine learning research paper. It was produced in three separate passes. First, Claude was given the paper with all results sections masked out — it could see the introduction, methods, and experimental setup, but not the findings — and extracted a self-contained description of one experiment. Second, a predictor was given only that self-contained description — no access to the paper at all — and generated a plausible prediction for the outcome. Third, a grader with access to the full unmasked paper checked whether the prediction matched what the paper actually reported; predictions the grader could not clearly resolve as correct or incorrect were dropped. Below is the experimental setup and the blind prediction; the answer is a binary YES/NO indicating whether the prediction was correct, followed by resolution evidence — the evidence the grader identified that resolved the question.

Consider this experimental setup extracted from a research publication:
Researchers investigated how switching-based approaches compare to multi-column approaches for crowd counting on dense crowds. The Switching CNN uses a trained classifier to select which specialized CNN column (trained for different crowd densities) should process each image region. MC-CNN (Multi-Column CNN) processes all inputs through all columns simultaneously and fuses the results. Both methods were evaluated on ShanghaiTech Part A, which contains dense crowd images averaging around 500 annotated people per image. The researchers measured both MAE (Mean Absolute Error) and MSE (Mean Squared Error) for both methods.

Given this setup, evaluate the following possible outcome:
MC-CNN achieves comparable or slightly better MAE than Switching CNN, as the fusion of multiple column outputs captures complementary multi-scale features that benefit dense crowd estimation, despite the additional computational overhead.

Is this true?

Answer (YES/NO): NO